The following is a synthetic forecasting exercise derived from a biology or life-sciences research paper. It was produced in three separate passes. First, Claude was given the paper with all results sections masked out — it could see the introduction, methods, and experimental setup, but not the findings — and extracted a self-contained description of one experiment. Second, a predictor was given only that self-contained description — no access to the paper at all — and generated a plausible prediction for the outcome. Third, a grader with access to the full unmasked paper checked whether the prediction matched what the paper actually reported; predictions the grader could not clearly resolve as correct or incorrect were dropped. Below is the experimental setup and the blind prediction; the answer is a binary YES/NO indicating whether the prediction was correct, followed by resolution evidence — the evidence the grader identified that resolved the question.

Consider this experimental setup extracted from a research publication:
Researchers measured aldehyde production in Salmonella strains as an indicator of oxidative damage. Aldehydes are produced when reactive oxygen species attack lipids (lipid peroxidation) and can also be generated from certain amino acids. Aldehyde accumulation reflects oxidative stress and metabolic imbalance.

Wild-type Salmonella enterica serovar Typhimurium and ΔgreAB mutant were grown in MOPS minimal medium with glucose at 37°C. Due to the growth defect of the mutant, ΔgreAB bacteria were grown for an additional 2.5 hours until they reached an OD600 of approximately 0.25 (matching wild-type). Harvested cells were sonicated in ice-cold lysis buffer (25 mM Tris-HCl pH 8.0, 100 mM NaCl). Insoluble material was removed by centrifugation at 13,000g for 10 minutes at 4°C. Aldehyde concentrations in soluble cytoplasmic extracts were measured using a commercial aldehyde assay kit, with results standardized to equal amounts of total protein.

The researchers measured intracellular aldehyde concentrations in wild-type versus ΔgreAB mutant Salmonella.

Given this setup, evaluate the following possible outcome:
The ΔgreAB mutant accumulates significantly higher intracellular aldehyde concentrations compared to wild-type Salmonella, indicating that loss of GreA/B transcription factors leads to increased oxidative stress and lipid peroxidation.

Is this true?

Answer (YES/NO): YES